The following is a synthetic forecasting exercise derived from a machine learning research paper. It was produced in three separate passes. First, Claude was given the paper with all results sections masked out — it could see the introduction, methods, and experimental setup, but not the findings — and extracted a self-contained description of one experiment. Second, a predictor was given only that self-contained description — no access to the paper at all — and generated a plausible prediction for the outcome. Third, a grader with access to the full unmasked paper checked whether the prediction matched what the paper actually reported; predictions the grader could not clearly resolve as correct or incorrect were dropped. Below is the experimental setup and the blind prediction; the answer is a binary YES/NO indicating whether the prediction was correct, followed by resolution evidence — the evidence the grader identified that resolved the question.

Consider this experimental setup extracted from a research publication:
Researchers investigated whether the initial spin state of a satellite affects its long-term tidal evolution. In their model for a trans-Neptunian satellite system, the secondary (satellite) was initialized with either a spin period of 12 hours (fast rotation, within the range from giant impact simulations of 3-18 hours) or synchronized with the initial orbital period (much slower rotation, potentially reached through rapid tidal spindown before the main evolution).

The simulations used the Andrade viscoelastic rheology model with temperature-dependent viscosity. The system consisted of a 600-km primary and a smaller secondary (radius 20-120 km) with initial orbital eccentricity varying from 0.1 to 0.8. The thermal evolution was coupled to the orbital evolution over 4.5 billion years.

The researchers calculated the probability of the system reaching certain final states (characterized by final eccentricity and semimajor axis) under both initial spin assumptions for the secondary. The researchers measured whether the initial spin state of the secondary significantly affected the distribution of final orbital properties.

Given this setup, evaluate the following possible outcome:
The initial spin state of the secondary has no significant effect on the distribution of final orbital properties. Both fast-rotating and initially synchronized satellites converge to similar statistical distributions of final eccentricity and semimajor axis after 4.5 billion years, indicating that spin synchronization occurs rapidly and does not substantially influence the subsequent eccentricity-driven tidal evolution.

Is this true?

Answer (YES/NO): YES